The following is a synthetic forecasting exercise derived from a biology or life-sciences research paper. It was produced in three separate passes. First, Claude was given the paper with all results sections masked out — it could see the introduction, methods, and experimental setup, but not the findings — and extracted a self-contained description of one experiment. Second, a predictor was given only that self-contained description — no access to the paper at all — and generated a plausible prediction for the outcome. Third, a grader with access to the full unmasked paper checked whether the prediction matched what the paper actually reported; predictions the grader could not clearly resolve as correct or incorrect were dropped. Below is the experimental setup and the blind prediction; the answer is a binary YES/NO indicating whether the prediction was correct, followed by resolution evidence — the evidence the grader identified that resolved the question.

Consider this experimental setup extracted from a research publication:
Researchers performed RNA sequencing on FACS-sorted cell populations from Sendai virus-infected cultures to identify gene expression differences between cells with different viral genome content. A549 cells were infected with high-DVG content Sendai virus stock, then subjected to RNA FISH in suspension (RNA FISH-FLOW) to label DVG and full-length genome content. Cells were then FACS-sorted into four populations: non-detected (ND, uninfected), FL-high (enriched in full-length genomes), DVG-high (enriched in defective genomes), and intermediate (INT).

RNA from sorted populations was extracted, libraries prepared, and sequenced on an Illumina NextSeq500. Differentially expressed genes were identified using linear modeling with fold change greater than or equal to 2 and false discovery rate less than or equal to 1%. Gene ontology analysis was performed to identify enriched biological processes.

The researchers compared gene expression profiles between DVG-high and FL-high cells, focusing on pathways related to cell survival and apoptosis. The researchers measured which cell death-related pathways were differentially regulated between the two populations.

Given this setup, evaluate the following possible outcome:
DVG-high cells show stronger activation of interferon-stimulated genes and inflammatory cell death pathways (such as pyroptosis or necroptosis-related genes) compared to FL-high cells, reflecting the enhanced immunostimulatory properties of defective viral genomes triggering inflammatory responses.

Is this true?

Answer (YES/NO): NO